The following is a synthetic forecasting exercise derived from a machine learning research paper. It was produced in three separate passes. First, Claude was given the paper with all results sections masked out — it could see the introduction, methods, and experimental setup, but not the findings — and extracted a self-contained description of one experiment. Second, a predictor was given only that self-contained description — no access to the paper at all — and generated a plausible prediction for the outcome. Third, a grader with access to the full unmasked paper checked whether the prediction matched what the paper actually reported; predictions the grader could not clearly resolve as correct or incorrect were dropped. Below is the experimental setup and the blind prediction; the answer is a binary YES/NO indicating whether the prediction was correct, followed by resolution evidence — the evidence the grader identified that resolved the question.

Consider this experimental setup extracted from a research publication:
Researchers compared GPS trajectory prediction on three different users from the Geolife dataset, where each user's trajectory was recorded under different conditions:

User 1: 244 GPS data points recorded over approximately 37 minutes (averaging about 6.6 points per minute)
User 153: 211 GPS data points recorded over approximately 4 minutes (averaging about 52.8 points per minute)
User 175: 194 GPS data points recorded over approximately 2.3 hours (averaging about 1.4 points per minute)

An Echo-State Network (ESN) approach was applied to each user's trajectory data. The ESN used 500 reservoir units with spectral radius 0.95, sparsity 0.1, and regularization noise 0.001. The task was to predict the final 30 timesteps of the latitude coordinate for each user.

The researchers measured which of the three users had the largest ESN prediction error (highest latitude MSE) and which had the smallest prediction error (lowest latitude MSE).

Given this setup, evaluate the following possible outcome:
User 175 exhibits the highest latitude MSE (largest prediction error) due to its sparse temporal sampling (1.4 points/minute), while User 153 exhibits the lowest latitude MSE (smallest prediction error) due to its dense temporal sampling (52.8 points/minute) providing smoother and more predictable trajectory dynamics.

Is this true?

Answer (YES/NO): NO